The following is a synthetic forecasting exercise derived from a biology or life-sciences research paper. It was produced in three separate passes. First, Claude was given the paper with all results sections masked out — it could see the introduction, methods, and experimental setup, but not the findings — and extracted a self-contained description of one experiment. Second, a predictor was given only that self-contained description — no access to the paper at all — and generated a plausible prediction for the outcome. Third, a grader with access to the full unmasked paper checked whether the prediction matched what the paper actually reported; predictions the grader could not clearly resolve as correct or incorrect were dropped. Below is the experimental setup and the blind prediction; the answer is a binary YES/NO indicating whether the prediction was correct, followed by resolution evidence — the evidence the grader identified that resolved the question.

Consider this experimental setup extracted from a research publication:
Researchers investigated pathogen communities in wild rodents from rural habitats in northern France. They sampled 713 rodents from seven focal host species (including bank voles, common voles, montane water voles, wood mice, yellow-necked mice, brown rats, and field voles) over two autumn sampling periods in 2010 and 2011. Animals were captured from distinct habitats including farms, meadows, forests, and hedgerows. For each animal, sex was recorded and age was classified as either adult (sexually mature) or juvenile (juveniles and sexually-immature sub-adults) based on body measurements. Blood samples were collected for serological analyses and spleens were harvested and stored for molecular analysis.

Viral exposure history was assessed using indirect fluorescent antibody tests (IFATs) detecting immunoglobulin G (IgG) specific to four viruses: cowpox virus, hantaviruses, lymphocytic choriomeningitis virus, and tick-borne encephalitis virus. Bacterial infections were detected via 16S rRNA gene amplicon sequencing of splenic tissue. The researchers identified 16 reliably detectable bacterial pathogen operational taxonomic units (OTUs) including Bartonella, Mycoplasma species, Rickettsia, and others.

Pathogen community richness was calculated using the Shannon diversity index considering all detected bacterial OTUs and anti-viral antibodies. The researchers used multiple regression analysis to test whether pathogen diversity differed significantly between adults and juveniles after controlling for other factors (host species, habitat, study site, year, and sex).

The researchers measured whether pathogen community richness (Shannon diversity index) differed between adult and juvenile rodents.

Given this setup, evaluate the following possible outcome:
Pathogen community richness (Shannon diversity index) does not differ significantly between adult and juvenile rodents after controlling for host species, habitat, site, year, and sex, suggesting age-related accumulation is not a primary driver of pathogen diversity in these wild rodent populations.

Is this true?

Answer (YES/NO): NO